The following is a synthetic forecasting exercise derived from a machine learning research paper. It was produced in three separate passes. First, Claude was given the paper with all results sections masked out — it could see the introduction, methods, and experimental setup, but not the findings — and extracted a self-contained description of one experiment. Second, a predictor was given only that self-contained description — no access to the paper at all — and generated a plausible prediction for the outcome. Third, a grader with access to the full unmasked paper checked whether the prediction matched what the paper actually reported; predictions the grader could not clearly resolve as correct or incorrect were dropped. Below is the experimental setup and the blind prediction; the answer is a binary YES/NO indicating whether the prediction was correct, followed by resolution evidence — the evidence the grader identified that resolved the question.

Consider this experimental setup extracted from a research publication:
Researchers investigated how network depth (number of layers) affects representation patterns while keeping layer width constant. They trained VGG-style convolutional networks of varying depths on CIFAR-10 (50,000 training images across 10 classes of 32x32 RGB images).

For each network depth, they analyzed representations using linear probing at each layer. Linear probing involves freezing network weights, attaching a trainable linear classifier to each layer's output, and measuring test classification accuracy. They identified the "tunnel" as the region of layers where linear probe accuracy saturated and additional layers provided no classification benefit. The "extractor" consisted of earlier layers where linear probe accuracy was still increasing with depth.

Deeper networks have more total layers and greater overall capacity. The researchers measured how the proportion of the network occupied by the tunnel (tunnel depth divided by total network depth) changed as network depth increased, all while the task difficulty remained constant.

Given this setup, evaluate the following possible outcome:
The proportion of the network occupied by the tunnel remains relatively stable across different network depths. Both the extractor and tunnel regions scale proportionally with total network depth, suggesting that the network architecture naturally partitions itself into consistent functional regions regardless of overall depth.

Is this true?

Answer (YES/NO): NO